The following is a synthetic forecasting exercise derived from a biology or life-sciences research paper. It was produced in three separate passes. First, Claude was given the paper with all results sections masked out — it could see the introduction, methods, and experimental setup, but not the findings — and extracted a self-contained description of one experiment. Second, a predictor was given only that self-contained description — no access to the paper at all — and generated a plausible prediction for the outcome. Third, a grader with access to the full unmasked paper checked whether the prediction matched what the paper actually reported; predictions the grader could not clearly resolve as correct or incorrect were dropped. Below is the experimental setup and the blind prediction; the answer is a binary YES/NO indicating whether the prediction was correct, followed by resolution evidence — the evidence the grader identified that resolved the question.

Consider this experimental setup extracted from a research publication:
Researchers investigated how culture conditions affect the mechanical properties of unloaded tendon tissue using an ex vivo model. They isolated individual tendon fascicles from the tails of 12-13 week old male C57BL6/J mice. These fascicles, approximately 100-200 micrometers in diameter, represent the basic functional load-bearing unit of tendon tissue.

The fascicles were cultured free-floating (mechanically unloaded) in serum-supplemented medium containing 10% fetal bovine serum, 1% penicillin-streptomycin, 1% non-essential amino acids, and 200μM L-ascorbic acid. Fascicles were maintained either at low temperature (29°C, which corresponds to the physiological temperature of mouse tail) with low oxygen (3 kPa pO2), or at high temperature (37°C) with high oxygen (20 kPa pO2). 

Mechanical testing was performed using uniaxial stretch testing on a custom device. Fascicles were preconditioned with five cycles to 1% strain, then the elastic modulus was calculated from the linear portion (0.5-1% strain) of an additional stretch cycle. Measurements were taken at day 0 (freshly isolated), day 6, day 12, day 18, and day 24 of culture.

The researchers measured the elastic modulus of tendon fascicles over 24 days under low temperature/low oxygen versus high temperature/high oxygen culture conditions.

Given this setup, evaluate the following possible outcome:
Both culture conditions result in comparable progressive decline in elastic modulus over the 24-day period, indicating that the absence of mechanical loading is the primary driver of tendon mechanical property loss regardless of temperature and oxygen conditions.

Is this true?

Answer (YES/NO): NO